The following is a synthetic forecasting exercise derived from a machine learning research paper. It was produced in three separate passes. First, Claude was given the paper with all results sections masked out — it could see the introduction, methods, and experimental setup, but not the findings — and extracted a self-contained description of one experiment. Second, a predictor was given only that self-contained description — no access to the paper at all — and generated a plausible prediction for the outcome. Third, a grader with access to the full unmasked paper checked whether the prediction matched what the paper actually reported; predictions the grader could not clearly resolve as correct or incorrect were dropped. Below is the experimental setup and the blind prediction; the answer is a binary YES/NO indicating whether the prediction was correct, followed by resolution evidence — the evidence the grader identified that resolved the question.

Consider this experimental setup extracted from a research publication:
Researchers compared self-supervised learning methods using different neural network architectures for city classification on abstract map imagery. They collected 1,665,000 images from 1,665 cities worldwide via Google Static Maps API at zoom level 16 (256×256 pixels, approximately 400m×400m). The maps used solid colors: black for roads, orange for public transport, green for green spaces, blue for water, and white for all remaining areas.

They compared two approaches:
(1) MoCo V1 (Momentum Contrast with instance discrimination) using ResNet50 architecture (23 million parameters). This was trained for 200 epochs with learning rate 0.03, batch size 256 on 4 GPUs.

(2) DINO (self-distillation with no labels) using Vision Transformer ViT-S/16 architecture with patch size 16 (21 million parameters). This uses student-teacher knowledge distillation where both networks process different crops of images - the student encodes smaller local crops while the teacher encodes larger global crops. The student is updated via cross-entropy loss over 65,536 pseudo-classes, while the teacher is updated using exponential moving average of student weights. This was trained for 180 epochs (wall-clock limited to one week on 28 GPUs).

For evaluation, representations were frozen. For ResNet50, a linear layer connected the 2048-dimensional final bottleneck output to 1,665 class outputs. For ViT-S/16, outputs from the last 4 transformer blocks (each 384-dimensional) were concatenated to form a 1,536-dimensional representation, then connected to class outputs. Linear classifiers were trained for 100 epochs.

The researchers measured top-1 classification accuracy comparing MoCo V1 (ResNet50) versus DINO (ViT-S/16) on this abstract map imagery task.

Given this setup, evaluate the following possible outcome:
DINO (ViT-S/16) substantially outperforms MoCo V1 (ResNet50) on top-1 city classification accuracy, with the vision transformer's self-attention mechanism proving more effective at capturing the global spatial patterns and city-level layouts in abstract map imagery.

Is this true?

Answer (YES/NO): NO